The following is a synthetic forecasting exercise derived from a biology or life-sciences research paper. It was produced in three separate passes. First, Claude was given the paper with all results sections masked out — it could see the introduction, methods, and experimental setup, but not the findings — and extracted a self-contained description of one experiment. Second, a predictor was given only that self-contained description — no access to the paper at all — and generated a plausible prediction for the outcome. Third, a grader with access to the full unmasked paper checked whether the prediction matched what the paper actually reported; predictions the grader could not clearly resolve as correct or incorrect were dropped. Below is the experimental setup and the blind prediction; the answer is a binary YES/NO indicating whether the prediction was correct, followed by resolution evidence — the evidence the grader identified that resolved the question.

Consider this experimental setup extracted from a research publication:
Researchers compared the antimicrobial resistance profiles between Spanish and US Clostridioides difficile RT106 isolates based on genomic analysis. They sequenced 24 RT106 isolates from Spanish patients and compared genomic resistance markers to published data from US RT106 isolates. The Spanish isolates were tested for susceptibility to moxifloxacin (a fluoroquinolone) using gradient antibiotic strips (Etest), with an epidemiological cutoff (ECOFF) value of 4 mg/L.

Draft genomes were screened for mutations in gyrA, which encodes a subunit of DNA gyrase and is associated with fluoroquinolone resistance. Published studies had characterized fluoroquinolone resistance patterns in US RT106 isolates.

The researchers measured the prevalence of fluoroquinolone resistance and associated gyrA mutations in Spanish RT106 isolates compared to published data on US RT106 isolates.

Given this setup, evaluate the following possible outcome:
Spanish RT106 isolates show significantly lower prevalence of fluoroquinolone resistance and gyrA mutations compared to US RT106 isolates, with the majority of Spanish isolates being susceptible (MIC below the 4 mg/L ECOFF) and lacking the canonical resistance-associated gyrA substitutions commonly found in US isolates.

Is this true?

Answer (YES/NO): NO